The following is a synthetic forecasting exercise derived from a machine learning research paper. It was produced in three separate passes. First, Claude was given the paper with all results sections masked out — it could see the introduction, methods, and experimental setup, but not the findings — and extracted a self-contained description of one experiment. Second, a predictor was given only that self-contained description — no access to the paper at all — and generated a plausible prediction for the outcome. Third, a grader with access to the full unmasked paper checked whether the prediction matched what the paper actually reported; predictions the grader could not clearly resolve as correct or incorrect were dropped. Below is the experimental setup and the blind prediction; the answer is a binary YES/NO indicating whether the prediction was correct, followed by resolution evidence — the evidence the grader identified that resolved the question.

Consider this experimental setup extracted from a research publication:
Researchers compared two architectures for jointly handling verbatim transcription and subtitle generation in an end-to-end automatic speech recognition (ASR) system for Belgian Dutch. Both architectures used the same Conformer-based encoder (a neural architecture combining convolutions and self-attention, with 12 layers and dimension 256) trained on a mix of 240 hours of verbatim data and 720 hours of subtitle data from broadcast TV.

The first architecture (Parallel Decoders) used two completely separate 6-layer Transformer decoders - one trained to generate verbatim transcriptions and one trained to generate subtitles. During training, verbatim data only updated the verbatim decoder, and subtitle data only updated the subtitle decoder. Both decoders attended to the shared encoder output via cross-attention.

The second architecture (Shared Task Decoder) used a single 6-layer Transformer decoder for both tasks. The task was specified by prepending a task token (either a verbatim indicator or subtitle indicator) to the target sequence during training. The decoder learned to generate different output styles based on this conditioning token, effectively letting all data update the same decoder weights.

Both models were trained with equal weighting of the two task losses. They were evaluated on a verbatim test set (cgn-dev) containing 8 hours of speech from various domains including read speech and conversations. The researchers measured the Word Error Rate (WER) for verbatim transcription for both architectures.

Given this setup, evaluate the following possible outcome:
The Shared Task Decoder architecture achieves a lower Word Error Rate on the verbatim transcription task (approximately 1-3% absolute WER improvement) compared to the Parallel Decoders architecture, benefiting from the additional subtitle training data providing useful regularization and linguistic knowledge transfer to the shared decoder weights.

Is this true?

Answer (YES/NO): NO